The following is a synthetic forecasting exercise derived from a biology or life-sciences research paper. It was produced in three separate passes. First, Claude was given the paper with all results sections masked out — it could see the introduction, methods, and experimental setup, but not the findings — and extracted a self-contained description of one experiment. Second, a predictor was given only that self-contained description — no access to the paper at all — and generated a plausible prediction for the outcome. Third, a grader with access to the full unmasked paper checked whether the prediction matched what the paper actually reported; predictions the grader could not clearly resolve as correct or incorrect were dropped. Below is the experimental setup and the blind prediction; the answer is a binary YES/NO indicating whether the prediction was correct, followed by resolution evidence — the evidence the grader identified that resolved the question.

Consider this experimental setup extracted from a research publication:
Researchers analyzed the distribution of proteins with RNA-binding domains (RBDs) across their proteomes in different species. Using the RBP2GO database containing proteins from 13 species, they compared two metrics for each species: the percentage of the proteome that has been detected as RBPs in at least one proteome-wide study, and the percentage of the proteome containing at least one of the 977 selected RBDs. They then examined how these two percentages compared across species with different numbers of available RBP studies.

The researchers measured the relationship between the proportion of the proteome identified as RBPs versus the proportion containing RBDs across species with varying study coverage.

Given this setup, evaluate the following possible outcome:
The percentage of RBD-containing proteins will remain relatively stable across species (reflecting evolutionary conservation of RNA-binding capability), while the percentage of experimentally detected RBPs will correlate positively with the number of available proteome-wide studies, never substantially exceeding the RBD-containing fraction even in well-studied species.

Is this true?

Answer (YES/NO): NO